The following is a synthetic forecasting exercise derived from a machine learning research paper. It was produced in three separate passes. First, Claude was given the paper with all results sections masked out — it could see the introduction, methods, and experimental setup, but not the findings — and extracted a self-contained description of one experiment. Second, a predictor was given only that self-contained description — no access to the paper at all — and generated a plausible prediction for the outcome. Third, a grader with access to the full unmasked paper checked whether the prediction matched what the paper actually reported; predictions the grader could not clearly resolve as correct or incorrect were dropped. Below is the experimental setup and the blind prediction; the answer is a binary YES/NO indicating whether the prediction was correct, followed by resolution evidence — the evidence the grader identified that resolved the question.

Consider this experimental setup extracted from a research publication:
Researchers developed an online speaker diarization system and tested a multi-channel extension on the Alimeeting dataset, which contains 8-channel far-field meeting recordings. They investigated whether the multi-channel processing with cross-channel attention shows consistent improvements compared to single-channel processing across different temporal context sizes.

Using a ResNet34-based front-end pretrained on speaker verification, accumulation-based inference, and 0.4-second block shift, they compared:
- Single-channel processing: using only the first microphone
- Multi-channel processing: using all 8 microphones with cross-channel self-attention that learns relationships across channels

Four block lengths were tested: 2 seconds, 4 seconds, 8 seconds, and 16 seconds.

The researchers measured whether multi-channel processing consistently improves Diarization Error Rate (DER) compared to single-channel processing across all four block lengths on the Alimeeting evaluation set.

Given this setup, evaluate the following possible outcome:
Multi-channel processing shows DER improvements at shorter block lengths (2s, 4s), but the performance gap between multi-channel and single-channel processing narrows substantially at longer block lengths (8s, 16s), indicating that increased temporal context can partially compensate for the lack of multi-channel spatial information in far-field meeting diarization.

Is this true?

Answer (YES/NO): NO